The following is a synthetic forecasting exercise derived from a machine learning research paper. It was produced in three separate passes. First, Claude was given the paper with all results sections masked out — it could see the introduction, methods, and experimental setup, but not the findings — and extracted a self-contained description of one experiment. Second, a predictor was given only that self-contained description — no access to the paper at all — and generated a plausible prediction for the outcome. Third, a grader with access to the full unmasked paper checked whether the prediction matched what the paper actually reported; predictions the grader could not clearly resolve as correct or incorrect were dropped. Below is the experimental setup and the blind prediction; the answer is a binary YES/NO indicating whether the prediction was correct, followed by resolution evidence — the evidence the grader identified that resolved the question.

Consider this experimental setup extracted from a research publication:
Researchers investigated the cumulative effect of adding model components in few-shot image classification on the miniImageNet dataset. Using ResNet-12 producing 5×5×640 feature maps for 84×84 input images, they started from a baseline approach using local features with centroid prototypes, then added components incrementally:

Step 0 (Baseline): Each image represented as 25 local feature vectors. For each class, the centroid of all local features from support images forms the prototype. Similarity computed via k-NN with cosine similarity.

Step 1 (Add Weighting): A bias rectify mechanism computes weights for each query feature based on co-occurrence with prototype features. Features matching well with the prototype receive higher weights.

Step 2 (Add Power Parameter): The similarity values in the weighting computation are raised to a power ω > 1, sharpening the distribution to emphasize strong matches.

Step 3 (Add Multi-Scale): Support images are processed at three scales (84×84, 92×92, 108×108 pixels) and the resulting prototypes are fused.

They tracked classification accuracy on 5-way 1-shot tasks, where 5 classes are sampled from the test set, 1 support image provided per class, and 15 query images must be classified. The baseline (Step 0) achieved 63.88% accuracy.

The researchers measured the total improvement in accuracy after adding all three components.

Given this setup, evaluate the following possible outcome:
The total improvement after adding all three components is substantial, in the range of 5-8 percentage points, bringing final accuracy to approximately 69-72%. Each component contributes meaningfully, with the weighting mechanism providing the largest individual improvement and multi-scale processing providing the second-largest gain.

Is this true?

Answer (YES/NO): NO